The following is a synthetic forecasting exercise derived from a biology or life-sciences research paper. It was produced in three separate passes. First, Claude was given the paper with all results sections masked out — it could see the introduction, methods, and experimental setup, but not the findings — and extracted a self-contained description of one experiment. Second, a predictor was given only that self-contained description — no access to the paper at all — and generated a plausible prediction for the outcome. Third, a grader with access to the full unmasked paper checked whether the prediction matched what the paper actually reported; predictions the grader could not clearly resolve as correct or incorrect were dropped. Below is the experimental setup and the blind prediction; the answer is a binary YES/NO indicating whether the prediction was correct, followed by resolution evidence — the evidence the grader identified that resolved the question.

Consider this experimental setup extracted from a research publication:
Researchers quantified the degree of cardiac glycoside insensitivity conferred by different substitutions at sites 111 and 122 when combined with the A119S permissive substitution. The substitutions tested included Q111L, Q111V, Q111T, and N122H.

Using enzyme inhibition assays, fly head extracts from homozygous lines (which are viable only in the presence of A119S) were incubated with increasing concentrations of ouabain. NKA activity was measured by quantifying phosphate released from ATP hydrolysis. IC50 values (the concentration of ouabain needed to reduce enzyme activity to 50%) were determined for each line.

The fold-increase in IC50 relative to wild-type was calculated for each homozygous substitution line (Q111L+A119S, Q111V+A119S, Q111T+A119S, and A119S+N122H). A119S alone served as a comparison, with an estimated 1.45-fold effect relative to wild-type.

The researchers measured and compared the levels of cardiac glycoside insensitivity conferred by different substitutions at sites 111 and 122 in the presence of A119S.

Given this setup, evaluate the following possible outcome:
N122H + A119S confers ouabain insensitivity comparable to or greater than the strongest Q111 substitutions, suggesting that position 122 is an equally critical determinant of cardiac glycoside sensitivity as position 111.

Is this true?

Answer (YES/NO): YES